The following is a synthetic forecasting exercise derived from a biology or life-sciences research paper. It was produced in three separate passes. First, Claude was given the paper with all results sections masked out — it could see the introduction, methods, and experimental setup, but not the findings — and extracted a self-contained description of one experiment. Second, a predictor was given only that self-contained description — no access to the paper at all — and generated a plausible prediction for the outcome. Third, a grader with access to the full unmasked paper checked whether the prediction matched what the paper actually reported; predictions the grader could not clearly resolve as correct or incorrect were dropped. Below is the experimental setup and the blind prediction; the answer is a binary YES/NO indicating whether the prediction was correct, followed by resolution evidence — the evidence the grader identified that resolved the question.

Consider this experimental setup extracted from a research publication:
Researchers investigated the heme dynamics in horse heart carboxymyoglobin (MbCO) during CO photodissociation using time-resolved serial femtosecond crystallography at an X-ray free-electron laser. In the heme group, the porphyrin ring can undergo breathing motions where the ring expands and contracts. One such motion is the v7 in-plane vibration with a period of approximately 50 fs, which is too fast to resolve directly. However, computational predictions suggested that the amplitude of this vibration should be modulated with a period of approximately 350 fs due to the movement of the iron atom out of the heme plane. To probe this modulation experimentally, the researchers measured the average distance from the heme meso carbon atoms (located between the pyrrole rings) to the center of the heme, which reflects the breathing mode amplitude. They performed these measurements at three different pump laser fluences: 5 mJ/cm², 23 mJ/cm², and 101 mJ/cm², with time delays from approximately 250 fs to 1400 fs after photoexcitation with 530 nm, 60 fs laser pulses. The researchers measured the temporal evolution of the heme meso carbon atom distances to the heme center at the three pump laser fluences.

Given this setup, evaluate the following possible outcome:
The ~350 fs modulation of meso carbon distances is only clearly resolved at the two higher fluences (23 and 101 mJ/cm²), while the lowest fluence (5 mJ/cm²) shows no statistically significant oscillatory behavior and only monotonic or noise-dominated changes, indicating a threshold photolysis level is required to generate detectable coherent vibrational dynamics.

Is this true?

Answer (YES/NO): NO